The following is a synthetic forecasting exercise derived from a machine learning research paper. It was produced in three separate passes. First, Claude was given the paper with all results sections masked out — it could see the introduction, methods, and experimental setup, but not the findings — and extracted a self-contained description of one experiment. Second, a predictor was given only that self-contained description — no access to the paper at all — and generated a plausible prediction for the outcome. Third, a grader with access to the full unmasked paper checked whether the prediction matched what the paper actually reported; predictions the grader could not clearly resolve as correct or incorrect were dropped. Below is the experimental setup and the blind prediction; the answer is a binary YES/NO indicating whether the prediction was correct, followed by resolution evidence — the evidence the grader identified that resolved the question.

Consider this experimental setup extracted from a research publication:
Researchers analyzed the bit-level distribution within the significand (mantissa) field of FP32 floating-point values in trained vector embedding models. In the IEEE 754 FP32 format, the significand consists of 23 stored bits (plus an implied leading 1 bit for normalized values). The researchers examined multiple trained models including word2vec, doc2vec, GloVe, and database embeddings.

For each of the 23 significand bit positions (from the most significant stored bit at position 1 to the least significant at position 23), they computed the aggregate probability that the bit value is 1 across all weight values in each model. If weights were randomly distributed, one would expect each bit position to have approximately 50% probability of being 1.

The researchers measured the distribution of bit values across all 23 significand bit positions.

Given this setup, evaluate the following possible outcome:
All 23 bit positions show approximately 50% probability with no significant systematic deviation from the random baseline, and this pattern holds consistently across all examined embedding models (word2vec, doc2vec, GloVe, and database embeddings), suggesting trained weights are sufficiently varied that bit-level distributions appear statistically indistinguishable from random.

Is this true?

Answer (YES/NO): NO